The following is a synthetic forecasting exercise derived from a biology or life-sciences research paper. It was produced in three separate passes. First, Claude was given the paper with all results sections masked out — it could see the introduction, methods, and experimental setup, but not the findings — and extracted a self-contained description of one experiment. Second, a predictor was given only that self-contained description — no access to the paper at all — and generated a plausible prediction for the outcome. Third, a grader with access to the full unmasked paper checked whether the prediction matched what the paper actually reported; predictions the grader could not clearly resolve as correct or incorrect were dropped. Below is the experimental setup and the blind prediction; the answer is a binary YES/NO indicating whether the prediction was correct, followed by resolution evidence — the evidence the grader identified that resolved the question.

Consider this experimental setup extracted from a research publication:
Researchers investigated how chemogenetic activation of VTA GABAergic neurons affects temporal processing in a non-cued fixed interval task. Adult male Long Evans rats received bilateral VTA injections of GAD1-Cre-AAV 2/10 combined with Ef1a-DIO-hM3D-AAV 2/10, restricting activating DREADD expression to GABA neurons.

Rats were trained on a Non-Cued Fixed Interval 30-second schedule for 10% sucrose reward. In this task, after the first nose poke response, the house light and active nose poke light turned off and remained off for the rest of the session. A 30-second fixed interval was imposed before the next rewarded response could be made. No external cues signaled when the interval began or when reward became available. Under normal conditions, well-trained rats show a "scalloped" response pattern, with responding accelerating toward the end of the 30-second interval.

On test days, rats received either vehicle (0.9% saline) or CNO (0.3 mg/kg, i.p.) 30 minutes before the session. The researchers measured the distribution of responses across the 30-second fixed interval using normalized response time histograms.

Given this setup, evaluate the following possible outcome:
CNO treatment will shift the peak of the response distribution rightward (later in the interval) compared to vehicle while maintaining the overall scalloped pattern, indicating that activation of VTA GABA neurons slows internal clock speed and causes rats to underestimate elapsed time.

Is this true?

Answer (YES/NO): NO